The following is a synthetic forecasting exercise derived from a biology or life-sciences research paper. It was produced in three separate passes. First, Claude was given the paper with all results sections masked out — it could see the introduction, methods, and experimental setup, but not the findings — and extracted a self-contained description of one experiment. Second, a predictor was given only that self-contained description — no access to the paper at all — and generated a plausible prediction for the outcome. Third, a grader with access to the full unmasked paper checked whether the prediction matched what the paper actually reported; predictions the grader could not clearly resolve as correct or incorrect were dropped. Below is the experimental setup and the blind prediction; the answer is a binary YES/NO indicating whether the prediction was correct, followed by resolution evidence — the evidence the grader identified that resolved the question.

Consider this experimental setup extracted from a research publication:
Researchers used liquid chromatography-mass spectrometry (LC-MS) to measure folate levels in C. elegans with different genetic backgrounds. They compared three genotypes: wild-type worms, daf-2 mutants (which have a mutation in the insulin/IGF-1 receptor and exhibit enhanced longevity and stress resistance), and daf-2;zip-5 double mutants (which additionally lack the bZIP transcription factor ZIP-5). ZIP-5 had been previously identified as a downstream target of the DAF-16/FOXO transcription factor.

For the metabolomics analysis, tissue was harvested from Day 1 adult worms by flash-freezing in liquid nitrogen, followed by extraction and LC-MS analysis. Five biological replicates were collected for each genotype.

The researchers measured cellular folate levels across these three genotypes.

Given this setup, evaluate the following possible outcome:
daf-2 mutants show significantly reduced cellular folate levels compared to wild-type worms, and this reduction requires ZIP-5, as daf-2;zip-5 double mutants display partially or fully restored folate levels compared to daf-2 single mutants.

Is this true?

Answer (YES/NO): NO